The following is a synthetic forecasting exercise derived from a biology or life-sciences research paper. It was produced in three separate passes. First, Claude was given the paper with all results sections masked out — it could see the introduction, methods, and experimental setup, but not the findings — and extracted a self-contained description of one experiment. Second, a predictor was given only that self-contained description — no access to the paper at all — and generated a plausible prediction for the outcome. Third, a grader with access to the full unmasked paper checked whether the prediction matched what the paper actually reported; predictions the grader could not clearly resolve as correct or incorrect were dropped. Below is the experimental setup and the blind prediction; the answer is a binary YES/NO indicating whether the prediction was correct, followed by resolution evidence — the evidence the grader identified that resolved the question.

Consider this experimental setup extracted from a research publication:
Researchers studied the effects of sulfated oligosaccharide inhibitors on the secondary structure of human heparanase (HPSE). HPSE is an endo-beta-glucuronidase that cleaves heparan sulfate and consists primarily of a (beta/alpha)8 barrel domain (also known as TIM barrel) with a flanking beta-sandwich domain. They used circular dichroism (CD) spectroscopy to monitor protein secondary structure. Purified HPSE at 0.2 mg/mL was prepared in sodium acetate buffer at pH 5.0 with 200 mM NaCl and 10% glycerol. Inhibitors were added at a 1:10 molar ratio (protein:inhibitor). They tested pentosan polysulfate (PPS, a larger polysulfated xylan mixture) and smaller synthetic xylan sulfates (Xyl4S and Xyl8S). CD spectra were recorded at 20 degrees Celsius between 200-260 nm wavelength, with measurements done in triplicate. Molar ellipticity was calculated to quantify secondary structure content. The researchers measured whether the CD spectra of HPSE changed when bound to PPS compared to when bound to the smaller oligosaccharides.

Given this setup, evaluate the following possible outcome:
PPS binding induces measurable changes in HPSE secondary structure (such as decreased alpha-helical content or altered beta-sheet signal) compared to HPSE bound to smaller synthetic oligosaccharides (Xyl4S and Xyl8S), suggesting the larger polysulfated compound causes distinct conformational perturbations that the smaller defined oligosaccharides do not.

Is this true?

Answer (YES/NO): NO